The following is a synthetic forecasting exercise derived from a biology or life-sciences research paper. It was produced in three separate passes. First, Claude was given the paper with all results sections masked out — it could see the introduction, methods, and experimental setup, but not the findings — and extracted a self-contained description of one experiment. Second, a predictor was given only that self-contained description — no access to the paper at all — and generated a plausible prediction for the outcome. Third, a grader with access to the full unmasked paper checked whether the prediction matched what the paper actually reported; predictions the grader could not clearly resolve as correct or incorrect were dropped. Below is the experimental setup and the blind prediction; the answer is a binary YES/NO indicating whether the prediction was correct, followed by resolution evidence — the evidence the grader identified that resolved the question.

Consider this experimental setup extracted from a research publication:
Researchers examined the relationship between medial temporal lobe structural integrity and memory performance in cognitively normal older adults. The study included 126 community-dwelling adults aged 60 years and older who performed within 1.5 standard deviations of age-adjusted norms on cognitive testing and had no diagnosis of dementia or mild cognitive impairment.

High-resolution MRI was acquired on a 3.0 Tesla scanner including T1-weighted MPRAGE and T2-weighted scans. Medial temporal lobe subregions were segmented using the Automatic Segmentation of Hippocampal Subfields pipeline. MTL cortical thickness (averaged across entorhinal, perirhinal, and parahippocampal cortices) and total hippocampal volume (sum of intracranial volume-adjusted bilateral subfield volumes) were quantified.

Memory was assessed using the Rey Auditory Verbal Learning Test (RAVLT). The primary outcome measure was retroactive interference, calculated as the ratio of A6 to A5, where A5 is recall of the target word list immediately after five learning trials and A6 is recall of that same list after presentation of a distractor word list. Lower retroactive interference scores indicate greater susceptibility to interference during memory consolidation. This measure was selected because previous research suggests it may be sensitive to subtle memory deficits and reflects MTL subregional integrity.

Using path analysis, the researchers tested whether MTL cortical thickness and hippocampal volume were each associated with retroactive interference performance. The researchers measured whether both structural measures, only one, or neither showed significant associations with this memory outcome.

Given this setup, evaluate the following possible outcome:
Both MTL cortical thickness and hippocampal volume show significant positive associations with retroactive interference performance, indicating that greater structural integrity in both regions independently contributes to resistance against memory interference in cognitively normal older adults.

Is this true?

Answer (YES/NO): NO